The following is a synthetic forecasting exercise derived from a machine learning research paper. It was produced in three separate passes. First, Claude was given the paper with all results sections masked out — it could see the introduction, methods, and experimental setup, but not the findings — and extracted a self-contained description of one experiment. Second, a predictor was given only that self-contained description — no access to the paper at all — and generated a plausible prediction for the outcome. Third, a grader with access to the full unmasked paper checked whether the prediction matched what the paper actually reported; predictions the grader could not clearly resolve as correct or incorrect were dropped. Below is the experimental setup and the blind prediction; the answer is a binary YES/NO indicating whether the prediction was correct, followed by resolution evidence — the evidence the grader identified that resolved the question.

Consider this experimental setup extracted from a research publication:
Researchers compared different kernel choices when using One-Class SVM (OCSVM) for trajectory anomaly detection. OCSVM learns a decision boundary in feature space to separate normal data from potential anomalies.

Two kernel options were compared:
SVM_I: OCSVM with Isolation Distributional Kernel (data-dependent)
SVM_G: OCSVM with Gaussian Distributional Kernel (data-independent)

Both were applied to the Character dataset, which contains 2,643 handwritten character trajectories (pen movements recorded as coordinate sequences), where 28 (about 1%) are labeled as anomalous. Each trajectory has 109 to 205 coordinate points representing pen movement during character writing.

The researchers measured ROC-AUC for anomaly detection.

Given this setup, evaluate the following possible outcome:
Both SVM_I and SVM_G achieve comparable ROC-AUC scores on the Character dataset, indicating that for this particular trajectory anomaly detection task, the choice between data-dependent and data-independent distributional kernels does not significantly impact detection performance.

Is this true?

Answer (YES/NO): YES